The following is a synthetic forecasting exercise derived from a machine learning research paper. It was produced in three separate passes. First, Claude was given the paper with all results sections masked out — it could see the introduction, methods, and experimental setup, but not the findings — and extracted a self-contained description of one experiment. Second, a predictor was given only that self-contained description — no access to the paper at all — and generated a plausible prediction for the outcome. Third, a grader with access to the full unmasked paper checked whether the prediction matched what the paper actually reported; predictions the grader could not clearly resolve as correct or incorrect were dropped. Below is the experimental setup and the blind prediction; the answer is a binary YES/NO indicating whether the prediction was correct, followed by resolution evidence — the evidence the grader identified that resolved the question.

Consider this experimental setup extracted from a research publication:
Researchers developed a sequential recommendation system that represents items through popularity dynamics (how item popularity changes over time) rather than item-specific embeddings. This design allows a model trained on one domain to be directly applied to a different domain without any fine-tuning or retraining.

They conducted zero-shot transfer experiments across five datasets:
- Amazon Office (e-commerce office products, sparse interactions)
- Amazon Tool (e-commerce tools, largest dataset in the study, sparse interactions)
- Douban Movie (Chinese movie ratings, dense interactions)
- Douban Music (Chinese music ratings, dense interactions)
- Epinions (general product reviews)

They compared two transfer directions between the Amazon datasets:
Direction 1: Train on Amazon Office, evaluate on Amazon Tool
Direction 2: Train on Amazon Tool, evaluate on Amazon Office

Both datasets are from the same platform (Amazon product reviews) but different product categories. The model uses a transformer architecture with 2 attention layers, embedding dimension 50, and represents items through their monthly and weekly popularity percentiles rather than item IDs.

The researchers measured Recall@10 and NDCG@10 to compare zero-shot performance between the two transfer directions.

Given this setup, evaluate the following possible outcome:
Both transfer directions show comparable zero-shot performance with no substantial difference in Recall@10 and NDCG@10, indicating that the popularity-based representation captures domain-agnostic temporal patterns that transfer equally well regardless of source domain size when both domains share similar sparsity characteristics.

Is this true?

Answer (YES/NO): NO